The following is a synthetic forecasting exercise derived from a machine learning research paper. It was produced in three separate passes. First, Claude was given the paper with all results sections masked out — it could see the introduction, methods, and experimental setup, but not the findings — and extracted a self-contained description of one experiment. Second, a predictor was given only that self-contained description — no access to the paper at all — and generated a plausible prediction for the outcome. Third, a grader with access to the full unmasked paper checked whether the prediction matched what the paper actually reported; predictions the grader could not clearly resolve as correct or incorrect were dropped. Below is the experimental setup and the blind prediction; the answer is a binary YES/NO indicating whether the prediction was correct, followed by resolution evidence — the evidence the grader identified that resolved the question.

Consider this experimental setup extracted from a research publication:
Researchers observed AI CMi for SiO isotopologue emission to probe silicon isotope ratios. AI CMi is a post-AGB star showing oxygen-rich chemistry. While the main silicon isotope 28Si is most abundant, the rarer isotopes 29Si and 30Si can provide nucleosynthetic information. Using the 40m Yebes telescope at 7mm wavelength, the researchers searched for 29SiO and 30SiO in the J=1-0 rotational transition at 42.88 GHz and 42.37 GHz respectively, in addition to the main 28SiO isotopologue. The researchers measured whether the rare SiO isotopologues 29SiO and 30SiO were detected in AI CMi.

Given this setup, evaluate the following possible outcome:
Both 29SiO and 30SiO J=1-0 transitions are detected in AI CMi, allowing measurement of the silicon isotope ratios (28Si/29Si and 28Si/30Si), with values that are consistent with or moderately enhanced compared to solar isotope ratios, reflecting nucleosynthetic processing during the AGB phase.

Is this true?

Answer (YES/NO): NO